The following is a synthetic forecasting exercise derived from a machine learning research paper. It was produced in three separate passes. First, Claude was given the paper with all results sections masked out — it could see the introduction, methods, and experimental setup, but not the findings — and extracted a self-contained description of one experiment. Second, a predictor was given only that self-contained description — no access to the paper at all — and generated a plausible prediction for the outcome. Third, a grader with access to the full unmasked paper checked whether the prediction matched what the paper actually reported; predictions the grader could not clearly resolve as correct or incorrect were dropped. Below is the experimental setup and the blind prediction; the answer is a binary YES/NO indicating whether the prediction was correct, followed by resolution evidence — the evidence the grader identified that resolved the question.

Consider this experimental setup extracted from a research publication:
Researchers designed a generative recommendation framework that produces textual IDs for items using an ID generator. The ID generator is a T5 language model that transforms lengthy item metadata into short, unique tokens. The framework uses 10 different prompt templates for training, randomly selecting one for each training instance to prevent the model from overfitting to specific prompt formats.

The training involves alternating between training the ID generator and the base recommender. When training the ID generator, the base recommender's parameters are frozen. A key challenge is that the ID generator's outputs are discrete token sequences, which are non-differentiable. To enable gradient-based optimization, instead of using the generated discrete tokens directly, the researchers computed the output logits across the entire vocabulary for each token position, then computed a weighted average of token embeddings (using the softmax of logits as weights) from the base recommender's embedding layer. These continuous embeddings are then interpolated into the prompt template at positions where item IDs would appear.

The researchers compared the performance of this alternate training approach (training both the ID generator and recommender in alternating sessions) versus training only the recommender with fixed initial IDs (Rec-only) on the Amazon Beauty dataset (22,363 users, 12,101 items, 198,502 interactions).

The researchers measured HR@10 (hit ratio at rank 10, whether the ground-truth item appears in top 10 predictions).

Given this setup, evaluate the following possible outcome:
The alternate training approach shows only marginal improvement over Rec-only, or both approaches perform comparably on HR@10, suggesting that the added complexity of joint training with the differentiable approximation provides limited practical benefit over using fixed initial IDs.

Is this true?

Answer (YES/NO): NO